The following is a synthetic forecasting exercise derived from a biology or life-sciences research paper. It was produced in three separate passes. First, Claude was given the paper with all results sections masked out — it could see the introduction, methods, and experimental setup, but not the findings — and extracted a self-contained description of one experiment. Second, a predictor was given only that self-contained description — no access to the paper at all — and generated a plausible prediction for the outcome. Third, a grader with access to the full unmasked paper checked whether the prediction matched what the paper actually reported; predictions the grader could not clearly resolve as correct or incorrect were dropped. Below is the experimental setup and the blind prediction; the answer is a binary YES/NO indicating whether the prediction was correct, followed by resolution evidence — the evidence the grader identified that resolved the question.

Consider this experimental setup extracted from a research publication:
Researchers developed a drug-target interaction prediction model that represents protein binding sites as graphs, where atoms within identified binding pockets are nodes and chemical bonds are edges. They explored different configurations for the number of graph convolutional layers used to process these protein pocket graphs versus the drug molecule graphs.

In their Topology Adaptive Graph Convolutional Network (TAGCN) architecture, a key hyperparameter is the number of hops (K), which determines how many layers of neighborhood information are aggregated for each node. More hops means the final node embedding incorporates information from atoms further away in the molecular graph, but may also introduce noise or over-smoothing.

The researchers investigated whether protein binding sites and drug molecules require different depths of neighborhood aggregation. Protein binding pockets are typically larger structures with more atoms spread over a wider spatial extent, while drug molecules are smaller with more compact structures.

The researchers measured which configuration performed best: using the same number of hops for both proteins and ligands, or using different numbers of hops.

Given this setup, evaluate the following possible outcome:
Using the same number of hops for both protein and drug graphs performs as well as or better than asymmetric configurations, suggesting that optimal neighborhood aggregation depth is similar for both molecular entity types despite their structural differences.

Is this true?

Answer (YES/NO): NO